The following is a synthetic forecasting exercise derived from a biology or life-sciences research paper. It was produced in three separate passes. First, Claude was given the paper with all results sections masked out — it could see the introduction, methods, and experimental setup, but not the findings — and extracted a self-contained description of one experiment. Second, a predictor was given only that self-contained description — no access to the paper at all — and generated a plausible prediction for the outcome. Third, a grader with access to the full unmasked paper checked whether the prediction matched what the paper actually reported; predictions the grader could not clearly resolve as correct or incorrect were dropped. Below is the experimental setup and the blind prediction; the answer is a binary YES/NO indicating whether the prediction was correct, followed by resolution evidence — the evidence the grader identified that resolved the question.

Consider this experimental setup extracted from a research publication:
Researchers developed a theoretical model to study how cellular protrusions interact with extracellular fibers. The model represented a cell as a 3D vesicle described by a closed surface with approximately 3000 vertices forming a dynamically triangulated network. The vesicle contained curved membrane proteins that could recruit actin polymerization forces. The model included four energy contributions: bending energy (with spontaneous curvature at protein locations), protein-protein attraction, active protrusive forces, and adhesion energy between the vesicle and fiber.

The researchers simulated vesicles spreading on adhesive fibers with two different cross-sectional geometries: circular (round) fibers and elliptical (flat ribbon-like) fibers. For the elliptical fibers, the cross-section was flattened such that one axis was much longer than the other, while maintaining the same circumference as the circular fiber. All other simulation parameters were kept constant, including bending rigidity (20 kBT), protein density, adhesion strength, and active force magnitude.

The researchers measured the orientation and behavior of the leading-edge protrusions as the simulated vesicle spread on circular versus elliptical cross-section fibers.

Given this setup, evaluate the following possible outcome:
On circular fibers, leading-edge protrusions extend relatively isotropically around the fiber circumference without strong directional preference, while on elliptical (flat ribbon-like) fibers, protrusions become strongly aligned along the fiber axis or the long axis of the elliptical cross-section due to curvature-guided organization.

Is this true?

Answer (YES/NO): NO